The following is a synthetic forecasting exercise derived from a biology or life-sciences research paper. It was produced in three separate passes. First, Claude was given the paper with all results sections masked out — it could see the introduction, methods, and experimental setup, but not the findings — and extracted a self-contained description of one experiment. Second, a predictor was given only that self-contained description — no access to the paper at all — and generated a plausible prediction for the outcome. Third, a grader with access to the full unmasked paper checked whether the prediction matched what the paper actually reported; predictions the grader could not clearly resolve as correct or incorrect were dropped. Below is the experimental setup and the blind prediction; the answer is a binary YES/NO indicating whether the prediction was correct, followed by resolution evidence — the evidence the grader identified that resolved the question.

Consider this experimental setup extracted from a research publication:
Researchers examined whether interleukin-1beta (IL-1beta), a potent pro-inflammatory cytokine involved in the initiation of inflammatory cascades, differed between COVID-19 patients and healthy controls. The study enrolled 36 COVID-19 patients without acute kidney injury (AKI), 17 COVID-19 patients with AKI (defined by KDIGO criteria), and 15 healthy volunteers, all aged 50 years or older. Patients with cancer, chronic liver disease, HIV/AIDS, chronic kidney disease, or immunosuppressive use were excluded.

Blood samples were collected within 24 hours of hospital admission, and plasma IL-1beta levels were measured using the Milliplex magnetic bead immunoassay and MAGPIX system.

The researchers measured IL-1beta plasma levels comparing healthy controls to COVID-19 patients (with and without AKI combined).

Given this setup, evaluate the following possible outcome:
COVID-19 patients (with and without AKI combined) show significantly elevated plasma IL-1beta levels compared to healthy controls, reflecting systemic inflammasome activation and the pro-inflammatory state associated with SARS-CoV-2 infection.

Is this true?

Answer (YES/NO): NO